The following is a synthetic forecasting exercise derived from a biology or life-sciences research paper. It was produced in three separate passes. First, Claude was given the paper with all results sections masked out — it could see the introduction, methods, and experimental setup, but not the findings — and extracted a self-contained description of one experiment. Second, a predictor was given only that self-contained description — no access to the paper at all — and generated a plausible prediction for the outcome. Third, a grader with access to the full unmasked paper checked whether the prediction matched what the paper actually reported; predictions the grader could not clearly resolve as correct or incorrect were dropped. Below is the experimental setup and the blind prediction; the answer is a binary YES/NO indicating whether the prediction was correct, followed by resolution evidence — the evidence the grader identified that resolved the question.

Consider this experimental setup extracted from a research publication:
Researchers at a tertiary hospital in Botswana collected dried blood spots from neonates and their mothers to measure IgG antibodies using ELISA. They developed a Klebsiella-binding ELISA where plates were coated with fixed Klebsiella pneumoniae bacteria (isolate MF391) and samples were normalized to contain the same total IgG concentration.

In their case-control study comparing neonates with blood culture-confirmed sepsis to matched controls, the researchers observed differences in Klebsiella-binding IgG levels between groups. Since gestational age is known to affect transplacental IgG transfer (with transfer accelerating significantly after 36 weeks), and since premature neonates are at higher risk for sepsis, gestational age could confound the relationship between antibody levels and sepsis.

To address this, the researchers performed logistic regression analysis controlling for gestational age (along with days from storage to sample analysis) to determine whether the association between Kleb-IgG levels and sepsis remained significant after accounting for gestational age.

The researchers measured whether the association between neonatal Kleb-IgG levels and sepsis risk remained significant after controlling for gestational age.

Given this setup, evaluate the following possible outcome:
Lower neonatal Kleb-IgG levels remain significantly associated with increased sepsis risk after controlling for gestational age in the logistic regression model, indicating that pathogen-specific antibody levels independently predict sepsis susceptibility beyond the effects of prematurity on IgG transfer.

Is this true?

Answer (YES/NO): YES